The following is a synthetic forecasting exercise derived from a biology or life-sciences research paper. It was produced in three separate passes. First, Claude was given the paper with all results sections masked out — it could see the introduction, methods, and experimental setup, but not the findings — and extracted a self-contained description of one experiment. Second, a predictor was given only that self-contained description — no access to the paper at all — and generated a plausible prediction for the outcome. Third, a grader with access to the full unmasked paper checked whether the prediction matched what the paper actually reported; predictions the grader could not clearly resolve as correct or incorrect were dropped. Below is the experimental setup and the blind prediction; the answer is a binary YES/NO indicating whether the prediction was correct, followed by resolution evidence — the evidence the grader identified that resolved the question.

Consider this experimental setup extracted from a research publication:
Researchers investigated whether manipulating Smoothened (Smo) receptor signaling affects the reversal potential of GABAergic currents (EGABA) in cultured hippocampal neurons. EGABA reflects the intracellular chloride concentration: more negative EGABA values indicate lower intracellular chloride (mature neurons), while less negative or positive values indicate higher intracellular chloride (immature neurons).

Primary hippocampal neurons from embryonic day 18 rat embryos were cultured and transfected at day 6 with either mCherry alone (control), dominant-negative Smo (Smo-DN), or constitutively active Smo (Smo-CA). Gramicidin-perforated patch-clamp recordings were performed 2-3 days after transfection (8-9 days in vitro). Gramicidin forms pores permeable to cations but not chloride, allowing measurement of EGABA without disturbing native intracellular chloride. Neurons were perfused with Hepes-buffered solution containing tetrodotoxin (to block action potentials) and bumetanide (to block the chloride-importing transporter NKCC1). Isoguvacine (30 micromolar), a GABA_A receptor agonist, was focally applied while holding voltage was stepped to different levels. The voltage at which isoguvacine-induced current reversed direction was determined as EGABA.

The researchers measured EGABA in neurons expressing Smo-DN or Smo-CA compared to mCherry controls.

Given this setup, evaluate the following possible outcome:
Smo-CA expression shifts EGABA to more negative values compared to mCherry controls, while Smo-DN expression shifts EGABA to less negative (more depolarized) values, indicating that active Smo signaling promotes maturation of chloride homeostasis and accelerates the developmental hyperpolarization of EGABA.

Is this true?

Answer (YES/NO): NO